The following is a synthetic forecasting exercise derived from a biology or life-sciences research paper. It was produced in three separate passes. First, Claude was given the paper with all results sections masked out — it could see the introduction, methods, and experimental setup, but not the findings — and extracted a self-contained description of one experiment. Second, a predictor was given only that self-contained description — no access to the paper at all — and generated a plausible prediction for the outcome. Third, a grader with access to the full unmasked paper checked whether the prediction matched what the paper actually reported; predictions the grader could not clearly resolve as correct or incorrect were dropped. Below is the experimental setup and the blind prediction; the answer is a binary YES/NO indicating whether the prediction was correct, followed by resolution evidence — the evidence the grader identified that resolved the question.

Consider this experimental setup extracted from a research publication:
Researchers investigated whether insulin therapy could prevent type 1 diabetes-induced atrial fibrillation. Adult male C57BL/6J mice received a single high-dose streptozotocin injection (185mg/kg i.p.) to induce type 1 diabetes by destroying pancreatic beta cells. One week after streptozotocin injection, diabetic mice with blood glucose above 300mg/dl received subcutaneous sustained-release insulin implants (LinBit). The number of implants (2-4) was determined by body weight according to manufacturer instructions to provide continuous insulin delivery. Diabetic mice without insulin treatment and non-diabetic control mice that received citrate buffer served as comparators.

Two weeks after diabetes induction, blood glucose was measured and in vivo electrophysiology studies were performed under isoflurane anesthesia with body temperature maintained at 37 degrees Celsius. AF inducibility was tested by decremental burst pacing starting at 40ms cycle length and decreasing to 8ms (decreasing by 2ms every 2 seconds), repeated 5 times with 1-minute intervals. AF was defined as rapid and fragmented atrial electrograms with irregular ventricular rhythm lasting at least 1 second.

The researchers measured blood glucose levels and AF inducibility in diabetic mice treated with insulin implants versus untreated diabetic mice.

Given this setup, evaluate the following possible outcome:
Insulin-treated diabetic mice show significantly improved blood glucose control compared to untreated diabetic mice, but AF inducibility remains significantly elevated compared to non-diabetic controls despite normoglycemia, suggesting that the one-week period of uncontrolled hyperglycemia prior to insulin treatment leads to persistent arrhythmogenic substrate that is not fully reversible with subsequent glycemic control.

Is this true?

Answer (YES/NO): NO